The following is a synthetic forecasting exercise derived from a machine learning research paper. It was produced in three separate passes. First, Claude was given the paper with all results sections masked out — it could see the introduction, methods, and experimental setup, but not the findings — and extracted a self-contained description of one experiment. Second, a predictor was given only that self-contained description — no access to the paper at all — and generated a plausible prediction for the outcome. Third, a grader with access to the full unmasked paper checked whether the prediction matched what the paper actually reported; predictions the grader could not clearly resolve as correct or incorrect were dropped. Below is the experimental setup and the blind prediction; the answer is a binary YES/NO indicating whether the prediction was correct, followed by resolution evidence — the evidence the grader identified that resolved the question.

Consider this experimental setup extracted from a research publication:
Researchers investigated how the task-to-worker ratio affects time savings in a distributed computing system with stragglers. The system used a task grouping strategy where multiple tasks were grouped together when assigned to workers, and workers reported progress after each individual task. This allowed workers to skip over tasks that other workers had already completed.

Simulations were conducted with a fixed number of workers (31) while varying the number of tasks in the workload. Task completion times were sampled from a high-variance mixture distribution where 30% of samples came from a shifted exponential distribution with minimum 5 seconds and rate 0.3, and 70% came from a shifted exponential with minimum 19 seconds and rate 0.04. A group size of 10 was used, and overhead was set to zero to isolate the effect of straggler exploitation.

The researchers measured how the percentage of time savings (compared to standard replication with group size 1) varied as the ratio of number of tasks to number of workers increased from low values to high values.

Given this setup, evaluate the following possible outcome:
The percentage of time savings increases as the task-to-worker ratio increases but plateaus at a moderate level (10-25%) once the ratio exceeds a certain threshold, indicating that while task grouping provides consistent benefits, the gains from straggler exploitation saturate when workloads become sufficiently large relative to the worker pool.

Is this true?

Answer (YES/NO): NO